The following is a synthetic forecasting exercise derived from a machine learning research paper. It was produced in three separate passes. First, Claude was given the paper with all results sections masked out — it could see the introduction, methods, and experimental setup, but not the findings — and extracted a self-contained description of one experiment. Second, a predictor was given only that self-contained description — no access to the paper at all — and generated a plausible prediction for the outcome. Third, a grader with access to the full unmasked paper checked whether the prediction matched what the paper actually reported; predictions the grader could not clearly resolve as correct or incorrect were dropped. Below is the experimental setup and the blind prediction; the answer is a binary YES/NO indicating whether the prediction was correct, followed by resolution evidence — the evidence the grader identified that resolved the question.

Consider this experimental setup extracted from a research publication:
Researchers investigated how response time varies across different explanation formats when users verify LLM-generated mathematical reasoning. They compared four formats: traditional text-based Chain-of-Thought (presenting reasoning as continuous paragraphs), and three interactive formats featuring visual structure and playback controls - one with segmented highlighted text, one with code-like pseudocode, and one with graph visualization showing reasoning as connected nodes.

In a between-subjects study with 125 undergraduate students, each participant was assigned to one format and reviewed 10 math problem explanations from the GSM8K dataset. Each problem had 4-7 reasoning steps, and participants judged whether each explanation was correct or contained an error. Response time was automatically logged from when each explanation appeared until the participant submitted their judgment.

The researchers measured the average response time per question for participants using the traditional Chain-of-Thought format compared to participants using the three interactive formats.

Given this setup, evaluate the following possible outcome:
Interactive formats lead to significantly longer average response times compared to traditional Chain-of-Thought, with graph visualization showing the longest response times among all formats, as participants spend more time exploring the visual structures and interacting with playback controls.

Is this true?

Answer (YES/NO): NO